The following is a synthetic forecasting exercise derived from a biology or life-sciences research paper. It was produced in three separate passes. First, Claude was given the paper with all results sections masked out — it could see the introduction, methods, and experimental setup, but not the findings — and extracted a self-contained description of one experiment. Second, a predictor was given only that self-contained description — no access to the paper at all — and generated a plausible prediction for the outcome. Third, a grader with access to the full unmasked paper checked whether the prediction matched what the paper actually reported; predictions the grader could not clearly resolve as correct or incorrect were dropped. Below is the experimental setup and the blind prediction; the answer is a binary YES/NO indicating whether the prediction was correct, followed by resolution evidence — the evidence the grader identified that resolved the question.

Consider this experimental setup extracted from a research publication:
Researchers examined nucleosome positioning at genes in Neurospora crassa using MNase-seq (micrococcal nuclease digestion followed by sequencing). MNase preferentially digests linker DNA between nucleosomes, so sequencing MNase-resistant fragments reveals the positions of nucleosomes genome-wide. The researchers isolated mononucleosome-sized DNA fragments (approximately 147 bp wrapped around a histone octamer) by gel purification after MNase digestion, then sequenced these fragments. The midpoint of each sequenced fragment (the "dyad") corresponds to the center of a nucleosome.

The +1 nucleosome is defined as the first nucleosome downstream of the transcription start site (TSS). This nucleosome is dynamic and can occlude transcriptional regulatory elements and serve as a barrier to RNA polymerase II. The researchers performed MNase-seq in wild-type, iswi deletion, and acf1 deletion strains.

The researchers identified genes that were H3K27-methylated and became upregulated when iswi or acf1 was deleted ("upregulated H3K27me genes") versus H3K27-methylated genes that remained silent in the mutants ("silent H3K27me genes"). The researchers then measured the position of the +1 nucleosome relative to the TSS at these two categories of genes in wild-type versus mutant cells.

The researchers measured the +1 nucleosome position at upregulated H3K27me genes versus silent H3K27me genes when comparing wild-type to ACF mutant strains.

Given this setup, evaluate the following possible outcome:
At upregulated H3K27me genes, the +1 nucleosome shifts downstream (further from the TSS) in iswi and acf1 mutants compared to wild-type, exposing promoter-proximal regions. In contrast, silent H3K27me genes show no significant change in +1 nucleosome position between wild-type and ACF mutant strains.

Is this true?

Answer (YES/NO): YES